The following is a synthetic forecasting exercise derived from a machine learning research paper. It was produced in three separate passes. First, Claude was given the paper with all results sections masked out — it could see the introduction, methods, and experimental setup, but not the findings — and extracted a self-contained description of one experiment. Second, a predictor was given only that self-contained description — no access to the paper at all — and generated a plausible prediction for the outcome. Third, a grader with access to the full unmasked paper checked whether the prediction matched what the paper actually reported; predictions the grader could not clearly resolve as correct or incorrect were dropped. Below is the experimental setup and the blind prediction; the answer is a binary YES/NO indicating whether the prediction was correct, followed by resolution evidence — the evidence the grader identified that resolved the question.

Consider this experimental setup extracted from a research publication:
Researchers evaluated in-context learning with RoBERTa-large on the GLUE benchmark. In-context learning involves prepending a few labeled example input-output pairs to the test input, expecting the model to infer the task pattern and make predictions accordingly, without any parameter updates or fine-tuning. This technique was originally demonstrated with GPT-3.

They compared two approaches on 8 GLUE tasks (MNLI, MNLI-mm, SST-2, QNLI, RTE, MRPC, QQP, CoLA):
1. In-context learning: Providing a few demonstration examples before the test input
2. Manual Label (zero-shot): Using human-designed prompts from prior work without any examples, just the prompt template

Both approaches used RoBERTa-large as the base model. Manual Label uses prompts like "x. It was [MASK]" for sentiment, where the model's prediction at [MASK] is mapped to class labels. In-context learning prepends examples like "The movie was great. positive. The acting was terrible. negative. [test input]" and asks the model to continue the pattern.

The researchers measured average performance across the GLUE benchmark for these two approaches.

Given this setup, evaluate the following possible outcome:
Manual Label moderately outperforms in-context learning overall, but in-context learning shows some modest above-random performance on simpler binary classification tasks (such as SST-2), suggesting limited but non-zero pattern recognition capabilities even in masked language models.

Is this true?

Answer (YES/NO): NO